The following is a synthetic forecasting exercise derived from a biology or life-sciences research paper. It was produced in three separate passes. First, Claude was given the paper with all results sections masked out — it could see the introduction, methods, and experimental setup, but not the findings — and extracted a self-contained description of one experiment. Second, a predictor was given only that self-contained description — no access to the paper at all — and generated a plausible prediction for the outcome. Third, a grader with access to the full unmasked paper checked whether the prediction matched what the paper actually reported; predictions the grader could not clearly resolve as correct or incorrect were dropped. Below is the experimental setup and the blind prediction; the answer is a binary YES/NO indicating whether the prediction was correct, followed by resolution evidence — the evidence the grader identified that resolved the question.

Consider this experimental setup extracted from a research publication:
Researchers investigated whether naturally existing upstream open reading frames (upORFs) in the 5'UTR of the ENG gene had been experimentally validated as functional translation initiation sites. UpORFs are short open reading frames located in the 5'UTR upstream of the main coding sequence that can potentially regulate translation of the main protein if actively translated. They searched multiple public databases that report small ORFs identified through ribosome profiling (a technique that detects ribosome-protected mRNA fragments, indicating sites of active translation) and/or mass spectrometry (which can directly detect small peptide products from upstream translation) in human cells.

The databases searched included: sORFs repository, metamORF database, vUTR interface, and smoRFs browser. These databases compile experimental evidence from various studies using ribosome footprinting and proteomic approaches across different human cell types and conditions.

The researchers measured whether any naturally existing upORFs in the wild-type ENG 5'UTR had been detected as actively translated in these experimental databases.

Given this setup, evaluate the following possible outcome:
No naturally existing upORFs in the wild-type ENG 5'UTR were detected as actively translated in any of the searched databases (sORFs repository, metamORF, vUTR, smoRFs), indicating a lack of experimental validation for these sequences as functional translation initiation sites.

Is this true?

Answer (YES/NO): NO